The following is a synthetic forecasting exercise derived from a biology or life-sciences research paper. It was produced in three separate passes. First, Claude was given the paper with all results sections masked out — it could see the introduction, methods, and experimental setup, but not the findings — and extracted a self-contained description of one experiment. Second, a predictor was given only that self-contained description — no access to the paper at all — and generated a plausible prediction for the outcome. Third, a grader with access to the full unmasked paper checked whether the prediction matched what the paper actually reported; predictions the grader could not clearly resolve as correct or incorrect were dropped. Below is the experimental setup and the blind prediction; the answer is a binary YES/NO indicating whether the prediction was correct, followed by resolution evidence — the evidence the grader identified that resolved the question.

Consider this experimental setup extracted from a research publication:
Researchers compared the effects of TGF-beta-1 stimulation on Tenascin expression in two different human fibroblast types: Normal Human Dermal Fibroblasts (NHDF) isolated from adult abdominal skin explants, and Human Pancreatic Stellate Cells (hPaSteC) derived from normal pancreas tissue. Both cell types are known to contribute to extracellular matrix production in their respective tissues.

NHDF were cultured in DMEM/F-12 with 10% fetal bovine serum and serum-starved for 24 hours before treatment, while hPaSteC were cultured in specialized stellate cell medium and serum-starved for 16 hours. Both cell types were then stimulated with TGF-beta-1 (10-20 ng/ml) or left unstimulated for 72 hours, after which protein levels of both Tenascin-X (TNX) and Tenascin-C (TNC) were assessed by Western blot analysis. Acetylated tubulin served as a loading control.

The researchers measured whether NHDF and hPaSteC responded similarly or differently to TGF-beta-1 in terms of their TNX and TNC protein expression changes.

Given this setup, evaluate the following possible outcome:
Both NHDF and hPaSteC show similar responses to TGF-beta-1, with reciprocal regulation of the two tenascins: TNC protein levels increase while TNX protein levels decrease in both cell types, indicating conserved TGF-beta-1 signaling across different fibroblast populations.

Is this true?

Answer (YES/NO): YES